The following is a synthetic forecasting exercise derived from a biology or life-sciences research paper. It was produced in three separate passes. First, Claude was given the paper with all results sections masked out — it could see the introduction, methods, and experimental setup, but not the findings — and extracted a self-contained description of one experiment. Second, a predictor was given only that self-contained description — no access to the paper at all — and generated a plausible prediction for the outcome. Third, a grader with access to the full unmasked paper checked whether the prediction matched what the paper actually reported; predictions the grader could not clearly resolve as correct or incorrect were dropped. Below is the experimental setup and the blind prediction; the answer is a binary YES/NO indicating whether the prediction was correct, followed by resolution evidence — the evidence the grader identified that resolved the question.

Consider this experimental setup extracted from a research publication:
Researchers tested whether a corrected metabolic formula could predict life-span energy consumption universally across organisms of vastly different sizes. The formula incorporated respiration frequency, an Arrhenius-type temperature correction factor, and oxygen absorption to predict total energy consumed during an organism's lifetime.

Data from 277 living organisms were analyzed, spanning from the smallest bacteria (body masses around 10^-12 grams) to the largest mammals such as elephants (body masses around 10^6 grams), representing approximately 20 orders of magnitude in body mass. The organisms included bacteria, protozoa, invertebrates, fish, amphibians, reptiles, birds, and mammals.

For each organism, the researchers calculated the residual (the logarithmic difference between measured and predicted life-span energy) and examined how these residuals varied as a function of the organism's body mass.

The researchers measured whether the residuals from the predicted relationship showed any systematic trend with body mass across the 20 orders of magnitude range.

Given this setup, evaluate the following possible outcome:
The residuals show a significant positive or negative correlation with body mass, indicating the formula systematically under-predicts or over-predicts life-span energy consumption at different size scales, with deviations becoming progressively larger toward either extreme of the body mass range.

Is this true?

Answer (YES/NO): NO